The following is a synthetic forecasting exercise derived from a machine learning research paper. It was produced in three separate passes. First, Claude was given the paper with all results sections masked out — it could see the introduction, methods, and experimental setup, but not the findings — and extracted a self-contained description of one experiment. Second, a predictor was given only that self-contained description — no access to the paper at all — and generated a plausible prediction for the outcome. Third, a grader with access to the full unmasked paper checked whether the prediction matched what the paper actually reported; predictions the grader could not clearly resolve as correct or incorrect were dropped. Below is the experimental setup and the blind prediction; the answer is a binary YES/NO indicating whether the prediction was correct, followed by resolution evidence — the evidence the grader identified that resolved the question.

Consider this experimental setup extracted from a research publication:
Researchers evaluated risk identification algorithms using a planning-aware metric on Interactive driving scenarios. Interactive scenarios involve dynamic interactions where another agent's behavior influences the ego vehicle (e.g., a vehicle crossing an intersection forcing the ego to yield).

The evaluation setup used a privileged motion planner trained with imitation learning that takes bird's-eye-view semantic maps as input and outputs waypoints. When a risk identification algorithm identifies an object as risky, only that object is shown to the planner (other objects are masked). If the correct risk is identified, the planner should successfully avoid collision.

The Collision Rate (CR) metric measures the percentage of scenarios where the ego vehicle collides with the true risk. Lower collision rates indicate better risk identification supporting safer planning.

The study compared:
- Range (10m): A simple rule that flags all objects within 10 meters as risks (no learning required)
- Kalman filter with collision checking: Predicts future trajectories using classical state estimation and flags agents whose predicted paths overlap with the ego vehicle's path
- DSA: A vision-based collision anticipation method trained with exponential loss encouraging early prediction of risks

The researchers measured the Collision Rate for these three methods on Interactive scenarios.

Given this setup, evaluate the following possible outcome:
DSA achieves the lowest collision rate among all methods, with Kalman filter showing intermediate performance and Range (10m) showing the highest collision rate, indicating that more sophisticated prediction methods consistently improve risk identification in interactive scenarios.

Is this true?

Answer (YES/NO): NO